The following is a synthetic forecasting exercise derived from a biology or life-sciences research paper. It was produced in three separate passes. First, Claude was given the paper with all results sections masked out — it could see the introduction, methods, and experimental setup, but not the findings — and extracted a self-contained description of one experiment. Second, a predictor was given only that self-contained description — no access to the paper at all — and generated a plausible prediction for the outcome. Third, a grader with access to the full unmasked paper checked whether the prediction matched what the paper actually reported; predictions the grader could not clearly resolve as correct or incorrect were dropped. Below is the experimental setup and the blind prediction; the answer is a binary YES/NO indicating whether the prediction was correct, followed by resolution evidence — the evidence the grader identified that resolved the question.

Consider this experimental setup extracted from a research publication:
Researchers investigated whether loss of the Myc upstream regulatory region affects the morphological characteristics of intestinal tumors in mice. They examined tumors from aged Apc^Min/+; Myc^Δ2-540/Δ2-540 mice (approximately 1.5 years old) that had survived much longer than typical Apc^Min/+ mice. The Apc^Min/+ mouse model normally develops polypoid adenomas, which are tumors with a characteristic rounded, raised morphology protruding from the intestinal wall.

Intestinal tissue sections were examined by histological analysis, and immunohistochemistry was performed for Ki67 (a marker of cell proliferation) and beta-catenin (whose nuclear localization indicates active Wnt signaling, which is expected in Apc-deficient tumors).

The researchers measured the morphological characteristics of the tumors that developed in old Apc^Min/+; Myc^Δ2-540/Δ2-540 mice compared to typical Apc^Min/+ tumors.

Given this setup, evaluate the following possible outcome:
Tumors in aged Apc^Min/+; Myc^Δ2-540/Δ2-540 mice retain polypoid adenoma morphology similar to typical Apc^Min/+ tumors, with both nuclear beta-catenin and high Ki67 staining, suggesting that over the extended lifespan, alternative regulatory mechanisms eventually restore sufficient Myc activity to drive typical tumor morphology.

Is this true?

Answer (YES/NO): NO